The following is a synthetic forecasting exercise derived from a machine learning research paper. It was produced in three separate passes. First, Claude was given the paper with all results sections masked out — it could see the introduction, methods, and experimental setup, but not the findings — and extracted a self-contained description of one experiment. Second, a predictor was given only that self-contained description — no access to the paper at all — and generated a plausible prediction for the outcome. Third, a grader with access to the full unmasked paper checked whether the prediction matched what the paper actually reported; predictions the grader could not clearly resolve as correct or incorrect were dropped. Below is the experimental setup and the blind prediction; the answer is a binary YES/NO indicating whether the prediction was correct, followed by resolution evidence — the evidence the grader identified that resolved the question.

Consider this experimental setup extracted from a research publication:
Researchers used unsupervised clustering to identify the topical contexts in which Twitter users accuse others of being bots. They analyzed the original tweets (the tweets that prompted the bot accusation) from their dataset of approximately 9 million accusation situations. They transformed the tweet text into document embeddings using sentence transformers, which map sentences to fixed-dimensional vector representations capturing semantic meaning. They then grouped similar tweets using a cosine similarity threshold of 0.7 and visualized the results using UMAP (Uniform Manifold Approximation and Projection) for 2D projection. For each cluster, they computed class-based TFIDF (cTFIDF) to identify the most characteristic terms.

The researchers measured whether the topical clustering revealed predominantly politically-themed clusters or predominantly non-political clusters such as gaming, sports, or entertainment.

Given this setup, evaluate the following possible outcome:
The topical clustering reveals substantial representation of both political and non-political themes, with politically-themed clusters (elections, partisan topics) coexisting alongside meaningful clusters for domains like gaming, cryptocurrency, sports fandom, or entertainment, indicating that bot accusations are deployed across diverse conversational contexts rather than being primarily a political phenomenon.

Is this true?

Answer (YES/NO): NO